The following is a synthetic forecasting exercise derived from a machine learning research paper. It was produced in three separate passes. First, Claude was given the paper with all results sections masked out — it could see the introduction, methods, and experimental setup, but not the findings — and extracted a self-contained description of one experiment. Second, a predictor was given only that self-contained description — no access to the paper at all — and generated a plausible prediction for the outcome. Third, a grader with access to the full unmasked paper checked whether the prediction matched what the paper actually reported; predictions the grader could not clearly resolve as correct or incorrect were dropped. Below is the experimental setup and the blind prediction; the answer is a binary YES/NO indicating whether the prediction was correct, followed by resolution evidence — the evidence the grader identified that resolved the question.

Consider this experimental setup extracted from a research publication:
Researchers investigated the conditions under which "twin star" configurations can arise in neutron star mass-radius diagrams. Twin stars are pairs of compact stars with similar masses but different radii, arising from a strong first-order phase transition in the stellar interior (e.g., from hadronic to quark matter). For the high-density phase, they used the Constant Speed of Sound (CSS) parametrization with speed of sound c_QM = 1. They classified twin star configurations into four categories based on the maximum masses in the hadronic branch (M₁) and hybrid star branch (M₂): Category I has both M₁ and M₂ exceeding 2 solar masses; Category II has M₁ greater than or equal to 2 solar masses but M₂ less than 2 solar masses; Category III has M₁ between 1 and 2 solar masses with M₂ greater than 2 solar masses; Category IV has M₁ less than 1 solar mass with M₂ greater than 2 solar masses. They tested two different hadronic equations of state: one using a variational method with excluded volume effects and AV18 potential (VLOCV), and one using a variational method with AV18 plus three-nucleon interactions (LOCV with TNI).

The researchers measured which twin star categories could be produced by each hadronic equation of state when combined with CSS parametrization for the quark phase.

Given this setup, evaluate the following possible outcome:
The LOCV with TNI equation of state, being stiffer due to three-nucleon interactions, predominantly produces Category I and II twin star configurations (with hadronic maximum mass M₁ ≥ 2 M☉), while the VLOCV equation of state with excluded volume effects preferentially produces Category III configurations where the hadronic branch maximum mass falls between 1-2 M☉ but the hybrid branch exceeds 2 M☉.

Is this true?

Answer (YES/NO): NO